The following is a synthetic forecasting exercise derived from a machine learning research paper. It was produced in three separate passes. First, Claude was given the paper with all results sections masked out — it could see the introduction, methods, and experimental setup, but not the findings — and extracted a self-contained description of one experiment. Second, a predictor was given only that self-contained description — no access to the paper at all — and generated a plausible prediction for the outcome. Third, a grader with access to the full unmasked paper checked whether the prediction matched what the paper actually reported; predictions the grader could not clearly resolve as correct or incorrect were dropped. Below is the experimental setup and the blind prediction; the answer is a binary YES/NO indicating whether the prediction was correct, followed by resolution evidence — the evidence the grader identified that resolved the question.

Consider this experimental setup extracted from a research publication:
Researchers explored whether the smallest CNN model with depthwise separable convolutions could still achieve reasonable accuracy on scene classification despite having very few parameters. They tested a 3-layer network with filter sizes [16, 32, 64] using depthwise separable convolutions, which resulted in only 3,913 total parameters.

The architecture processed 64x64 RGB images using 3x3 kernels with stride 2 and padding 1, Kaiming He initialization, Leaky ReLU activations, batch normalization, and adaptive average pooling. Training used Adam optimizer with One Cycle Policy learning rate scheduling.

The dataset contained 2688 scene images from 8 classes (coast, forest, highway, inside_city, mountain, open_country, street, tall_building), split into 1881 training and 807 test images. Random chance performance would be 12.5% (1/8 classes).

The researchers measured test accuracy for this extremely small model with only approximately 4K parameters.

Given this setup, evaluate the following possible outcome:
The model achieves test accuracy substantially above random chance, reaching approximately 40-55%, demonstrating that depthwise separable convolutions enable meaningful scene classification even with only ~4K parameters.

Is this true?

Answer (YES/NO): NO